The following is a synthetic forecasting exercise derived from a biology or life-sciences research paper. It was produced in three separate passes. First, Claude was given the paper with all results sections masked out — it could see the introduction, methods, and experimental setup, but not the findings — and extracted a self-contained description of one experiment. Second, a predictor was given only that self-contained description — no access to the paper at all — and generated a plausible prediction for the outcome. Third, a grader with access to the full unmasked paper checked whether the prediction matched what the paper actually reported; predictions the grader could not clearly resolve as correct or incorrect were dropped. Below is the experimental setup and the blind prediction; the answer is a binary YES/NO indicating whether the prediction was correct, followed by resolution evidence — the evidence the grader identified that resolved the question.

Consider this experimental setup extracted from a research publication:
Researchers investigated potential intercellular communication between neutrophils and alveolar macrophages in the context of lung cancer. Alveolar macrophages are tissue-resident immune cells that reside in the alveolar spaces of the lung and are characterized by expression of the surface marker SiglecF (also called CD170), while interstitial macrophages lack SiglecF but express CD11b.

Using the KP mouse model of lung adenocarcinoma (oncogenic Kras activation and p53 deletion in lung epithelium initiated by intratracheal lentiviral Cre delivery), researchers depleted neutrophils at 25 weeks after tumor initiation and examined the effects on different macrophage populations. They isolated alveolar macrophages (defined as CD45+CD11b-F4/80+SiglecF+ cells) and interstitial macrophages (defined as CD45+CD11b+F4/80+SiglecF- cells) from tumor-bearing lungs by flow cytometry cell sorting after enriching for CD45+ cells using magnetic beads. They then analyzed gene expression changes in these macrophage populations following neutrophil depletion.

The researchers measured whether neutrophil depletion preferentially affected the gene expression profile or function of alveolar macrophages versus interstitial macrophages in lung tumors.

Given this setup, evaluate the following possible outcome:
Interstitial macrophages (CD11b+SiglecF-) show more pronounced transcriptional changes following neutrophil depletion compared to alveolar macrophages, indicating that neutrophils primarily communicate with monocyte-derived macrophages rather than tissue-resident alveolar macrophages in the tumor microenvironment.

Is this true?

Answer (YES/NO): NO